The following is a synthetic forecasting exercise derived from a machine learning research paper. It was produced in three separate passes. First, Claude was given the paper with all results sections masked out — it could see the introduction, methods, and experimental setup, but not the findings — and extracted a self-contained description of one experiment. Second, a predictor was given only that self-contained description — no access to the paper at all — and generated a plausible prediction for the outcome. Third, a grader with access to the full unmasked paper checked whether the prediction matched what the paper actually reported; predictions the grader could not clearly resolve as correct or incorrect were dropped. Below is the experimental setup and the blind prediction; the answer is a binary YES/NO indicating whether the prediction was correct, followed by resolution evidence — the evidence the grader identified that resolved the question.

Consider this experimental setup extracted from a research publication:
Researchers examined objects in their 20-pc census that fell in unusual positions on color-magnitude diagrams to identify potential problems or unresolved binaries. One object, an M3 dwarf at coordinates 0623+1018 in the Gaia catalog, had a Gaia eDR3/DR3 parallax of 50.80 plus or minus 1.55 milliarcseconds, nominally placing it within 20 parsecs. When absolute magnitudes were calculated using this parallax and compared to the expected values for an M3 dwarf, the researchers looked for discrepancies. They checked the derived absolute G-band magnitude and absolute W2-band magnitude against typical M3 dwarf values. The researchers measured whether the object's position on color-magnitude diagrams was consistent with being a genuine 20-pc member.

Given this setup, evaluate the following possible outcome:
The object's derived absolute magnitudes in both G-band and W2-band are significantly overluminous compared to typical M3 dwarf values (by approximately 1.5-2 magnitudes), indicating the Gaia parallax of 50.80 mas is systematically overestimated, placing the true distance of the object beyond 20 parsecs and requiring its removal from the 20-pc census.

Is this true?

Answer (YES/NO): NO